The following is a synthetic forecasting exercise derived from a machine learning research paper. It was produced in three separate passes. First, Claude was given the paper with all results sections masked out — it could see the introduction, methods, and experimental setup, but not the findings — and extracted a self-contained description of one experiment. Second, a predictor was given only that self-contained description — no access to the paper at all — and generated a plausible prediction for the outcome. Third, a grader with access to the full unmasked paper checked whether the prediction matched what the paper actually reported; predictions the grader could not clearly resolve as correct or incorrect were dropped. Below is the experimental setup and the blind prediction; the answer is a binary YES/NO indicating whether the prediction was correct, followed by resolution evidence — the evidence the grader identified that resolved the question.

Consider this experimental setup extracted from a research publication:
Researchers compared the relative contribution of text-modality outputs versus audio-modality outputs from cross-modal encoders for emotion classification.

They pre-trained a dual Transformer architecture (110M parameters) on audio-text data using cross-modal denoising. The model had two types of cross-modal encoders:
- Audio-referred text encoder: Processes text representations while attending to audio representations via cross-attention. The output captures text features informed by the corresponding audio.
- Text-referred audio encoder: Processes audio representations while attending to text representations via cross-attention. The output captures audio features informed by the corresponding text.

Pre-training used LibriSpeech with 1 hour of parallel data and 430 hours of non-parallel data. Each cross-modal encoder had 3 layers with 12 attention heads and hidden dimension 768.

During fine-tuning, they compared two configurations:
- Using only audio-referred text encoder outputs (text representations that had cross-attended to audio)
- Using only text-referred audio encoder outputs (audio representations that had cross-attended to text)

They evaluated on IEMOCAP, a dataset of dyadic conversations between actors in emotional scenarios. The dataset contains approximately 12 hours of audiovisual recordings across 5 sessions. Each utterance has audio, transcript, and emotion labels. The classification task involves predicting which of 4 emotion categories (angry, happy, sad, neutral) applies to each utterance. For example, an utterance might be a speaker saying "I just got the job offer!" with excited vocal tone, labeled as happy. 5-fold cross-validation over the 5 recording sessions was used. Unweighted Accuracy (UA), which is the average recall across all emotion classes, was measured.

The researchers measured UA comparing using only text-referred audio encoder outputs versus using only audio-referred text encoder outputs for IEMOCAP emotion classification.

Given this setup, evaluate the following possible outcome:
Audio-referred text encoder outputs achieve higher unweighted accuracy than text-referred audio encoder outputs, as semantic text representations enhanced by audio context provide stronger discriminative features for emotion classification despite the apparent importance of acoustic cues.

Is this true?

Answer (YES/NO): NO